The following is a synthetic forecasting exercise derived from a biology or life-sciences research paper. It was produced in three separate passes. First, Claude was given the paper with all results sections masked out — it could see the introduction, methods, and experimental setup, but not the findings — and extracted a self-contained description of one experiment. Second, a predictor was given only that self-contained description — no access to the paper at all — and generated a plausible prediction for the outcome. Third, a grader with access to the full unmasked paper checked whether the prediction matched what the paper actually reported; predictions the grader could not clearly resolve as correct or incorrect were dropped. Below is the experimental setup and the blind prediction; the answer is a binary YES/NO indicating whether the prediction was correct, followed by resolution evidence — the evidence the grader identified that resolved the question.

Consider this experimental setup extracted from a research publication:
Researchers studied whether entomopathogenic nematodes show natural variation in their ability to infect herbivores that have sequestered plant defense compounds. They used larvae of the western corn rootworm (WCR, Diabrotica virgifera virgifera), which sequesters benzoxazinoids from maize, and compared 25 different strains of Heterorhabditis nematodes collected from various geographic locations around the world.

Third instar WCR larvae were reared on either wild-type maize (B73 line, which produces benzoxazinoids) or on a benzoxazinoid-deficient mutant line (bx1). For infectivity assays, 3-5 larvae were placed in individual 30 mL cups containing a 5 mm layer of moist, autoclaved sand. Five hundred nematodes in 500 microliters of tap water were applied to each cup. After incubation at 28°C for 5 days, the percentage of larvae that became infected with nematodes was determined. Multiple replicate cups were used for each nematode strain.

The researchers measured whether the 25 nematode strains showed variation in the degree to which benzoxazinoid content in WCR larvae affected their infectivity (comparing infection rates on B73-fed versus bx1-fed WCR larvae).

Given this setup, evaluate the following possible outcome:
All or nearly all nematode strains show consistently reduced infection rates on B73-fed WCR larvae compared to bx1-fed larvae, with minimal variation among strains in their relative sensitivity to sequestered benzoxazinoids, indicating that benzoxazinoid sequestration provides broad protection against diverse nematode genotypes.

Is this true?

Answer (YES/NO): NO